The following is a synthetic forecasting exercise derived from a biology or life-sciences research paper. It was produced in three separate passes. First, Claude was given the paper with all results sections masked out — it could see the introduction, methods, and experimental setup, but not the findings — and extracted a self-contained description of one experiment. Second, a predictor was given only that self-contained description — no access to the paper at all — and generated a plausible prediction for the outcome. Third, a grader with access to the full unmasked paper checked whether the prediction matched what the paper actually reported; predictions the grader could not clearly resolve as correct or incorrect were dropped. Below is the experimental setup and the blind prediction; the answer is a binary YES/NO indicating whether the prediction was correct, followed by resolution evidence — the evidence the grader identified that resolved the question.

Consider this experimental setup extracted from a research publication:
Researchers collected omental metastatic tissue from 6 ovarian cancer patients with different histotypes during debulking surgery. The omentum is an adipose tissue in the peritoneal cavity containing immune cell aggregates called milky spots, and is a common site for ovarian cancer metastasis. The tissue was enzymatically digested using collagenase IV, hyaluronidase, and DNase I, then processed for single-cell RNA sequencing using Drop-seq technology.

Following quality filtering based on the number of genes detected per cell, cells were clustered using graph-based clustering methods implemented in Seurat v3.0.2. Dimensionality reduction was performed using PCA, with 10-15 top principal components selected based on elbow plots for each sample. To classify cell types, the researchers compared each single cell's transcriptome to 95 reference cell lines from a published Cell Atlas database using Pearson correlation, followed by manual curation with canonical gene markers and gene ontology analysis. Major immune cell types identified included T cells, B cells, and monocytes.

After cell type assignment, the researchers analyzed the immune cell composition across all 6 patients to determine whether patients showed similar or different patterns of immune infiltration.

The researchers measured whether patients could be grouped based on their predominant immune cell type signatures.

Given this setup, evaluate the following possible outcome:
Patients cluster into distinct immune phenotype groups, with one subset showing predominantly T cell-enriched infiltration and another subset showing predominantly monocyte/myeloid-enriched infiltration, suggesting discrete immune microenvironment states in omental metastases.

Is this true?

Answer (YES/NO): YES